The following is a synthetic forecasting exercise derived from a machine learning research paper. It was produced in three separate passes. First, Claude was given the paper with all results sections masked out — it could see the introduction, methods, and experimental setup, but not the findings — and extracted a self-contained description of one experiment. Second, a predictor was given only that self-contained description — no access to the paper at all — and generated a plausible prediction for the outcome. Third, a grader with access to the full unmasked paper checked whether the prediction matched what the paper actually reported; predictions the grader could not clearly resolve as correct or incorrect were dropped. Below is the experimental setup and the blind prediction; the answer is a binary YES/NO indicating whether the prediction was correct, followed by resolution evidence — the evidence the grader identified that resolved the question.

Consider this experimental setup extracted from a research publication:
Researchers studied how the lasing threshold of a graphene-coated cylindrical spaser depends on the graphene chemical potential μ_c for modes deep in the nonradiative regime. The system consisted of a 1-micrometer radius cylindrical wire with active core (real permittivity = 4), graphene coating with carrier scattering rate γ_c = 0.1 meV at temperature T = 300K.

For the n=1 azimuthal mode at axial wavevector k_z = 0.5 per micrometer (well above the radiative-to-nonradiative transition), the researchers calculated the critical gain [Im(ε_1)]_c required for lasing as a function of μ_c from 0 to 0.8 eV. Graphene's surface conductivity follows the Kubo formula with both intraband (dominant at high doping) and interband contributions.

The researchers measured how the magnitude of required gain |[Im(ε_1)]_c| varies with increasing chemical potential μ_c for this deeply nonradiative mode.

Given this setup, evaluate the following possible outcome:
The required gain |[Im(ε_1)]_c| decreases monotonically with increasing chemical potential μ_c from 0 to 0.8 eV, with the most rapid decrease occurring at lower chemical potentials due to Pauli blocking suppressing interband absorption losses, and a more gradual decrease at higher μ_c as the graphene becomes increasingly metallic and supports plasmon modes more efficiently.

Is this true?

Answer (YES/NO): NO